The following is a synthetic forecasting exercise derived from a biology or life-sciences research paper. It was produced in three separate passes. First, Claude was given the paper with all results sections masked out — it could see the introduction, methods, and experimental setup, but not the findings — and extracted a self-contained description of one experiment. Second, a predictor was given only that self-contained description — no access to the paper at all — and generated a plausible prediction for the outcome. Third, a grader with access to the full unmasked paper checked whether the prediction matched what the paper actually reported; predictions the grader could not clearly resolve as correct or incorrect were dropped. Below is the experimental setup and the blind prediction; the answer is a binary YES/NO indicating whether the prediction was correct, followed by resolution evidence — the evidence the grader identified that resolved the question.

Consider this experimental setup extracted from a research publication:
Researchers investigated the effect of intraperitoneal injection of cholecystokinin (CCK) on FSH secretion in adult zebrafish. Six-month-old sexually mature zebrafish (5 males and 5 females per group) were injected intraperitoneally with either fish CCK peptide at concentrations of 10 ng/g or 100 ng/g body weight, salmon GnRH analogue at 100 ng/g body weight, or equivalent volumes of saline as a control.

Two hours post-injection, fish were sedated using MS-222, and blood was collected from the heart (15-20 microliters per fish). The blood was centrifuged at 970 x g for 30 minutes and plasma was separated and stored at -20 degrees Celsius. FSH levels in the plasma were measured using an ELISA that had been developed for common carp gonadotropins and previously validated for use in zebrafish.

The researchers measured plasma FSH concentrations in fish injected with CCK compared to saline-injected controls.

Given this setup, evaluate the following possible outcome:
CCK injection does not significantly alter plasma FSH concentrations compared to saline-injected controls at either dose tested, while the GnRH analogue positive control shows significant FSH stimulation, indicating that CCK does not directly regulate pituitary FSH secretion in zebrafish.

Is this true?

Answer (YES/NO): NO